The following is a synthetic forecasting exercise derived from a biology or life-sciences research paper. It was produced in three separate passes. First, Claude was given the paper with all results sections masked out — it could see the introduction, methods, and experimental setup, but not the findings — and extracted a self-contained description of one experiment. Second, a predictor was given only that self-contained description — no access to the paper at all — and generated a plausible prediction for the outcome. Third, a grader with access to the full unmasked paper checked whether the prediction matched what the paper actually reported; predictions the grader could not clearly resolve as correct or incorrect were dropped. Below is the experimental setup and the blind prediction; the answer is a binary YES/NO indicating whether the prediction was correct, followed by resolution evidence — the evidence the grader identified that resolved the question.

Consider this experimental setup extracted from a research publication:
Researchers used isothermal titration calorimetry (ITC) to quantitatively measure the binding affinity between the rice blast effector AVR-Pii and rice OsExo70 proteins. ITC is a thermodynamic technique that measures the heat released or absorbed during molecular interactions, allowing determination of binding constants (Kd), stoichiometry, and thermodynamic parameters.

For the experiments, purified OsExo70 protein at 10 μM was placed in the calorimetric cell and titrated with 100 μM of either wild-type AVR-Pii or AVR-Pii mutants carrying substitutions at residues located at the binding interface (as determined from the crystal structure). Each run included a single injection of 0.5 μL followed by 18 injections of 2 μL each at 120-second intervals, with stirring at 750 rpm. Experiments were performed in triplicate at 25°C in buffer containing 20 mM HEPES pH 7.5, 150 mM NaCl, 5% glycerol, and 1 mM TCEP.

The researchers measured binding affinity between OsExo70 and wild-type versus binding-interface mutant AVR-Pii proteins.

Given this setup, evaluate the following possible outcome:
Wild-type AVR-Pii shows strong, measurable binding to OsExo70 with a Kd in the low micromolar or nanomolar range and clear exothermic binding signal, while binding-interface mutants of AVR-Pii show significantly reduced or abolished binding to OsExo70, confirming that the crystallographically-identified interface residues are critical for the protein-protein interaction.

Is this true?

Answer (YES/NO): YES